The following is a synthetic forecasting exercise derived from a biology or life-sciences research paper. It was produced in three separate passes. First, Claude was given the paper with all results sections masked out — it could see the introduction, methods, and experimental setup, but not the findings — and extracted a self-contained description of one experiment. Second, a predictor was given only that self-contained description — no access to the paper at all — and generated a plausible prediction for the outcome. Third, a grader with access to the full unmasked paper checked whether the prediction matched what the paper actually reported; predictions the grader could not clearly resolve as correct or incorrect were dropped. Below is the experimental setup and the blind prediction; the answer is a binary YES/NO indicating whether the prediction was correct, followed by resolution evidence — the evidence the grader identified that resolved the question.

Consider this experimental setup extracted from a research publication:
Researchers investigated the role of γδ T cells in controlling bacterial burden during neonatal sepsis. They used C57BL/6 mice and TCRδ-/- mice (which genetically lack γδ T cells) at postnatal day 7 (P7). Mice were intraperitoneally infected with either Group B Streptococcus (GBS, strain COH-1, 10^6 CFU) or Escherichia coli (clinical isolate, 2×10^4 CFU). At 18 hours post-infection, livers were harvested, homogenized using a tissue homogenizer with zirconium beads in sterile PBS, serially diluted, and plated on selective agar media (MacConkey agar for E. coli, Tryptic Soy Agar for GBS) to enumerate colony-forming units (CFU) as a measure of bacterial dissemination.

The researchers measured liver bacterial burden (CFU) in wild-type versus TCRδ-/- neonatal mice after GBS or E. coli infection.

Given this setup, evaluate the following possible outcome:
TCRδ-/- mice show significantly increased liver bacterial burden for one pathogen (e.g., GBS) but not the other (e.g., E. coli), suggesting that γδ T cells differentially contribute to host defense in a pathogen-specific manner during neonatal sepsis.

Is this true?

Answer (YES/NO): NO